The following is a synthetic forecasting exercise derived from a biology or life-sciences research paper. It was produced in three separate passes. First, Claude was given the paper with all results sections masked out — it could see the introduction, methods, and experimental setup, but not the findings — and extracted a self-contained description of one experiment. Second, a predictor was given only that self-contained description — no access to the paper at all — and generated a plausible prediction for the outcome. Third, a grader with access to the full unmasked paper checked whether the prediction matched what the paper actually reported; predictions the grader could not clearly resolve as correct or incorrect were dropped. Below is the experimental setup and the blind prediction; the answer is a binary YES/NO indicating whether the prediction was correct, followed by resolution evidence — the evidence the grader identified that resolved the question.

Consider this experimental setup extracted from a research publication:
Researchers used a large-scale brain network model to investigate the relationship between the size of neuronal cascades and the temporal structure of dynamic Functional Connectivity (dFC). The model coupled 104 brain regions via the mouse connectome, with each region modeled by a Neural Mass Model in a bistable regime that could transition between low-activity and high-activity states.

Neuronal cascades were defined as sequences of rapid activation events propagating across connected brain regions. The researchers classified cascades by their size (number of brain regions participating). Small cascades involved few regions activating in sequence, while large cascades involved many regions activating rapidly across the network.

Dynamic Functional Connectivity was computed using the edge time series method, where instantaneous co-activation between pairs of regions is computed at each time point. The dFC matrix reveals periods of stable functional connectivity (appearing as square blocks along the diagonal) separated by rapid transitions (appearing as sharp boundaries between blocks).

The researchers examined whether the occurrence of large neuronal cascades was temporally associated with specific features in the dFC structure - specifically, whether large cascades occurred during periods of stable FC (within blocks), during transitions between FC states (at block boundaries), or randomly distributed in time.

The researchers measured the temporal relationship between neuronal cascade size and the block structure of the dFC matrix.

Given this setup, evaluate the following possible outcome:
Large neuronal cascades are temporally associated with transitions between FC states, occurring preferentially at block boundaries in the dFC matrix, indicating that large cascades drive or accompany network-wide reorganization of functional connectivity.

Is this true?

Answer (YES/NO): NO